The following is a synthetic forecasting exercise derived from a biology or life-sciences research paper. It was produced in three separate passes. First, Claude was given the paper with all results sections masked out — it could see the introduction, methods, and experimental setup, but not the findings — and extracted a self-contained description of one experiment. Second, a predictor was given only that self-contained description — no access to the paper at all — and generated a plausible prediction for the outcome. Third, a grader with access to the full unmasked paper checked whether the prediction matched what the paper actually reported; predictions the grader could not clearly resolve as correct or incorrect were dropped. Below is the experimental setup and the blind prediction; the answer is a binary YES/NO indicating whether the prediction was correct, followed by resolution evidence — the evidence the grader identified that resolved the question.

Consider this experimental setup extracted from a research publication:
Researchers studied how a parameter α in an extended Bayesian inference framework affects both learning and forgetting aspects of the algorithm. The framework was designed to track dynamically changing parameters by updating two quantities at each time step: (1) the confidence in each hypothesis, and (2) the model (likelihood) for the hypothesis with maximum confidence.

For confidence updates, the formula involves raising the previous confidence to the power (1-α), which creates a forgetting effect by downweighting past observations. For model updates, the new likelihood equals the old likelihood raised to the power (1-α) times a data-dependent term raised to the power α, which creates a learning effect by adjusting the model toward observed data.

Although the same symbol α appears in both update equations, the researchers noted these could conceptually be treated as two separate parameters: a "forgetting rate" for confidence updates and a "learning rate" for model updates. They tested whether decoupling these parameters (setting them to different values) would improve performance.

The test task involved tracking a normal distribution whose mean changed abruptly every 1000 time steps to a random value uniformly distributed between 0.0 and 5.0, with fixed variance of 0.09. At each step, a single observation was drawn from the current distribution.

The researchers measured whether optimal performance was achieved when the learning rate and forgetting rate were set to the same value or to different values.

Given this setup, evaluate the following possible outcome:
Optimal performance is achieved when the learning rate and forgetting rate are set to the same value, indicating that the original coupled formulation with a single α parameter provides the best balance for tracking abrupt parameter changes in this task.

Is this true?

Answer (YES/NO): YES